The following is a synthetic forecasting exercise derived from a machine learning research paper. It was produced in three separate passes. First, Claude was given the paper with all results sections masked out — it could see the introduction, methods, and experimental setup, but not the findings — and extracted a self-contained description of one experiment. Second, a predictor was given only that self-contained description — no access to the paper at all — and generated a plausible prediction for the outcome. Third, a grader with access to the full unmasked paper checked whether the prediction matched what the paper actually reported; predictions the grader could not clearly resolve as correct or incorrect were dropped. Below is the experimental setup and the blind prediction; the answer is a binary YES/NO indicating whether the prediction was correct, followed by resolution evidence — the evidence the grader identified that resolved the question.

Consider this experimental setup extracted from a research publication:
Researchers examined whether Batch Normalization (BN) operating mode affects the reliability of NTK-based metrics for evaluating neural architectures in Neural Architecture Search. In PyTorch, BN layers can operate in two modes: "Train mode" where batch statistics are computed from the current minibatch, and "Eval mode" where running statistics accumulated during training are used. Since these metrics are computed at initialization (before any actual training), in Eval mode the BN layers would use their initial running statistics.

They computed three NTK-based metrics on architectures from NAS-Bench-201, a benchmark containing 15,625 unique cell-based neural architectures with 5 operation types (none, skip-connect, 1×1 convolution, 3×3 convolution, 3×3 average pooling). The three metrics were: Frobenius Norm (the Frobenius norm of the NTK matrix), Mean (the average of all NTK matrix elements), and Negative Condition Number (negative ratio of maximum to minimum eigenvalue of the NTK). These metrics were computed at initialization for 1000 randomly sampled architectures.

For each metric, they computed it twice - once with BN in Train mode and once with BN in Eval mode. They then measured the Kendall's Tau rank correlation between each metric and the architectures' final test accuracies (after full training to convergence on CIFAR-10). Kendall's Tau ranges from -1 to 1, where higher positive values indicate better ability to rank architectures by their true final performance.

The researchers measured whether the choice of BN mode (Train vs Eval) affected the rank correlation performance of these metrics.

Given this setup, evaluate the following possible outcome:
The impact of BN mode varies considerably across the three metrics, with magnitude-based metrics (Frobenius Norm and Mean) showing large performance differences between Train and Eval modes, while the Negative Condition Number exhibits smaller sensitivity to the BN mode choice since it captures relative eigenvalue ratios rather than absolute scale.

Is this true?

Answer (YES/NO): NO